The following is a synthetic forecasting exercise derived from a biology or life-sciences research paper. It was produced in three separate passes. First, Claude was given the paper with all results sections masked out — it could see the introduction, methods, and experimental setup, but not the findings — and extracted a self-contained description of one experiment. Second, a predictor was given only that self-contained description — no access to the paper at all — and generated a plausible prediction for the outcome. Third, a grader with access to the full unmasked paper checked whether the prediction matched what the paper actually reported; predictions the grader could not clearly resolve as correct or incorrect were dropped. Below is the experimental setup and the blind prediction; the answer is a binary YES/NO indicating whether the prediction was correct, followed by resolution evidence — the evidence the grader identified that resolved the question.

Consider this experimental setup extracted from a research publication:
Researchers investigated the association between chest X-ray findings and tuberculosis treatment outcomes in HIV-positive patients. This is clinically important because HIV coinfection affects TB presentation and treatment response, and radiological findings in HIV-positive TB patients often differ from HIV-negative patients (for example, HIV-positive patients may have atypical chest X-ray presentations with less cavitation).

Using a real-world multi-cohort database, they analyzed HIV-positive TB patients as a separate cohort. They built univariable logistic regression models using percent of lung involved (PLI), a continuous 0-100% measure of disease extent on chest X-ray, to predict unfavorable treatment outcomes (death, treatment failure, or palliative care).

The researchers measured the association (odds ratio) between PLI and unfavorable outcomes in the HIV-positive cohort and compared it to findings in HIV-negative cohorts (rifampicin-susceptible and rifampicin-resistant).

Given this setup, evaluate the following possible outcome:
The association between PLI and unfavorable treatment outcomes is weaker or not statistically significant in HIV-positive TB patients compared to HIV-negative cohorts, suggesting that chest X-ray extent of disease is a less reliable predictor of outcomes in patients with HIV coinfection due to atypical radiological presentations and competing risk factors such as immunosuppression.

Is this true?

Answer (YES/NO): NO